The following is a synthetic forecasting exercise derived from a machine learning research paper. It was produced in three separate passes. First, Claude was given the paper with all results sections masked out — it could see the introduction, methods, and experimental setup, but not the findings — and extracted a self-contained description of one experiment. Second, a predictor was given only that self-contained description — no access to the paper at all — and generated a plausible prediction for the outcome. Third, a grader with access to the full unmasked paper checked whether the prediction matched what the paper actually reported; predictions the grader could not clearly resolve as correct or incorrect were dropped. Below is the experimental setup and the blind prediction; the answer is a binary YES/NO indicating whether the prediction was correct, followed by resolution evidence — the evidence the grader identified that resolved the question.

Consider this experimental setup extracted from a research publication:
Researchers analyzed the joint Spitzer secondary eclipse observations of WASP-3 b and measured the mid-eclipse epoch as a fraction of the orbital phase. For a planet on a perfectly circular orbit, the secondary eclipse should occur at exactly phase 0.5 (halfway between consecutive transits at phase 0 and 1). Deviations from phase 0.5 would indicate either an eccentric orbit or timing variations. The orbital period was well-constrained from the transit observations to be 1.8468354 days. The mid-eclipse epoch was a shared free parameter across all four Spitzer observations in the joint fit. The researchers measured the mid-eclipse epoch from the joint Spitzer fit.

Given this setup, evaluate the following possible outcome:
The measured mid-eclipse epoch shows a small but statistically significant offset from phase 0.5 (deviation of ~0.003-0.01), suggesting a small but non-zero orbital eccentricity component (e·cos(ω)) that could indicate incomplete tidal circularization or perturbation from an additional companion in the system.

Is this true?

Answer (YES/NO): NO